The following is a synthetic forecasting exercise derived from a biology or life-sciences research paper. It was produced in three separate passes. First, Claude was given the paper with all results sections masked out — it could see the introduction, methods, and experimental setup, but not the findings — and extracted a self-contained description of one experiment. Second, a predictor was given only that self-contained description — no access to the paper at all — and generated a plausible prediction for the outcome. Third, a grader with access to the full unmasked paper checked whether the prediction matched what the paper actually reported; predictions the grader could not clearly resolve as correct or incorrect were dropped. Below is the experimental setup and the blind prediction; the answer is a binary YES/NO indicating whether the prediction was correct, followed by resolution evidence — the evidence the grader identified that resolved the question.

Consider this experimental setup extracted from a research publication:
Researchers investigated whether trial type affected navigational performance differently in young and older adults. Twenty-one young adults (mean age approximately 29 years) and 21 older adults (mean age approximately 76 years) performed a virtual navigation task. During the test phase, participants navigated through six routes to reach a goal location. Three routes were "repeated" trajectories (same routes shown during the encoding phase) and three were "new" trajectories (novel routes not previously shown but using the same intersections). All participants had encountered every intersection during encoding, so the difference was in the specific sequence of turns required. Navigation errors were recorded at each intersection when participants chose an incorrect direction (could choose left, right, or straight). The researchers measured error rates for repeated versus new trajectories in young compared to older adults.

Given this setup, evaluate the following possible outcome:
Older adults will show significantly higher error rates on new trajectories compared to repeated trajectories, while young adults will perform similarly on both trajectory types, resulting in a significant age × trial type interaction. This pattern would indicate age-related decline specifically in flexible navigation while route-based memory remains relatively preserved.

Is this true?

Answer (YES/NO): YES